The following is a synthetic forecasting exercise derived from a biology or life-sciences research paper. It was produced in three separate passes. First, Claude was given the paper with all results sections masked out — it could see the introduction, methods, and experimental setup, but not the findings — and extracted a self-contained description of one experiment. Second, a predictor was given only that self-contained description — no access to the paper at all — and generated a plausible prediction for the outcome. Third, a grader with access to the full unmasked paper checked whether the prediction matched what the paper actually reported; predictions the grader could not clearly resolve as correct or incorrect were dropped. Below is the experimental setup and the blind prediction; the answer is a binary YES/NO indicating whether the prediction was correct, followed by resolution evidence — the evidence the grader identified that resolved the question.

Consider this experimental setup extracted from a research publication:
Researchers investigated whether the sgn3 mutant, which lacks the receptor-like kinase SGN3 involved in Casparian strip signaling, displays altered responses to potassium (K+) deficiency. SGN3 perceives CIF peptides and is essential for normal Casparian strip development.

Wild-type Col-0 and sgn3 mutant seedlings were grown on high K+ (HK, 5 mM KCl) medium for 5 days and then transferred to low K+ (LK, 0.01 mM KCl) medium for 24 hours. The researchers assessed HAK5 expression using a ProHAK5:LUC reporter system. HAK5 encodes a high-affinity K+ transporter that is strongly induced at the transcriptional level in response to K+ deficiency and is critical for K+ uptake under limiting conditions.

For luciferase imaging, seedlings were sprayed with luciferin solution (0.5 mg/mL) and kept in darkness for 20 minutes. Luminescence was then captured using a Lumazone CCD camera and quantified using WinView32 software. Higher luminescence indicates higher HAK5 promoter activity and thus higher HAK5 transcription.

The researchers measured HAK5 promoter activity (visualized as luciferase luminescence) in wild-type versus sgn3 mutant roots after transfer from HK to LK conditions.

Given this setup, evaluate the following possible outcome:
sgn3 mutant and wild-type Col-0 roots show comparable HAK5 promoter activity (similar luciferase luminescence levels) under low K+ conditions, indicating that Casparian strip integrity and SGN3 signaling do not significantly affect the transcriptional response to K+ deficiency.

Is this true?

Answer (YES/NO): NO